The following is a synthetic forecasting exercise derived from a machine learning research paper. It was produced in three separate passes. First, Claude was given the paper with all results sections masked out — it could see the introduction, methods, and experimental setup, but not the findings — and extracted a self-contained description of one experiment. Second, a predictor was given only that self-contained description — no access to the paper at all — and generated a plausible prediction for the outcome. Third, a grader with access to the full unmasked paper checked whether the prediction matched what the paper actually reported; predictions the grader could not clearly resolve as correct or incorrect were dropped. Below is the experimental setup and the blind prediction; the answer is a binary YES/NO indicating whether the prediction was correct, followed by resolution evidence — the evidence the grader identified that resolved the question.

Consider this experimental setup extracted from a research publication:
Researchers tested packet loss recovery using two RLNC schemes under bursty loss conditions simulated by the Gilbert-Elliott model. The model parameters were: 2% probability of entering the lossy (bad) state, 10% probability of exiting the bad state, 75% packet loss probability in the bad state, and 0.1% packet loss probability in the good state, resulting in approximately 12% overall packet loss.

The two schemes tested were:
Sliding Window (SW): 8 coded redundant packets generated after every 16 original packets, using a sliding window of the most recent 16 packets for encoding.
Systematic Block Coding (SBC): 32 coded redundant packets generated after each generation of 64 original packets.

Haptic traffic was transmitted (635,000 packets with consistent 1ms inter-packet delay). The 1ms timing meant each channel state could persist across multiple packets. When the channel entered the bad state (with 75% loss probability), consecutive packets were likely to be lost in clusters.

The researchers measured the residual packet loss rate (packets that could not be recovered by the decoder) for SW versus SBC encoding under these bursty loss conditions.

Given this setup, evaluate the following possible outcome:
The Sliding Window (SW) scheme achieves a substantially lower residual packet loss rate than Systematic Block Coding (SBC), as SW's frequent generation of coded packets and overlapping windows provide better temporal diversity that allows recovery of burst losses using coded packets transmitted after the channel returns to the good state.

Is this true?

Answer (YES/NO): NO